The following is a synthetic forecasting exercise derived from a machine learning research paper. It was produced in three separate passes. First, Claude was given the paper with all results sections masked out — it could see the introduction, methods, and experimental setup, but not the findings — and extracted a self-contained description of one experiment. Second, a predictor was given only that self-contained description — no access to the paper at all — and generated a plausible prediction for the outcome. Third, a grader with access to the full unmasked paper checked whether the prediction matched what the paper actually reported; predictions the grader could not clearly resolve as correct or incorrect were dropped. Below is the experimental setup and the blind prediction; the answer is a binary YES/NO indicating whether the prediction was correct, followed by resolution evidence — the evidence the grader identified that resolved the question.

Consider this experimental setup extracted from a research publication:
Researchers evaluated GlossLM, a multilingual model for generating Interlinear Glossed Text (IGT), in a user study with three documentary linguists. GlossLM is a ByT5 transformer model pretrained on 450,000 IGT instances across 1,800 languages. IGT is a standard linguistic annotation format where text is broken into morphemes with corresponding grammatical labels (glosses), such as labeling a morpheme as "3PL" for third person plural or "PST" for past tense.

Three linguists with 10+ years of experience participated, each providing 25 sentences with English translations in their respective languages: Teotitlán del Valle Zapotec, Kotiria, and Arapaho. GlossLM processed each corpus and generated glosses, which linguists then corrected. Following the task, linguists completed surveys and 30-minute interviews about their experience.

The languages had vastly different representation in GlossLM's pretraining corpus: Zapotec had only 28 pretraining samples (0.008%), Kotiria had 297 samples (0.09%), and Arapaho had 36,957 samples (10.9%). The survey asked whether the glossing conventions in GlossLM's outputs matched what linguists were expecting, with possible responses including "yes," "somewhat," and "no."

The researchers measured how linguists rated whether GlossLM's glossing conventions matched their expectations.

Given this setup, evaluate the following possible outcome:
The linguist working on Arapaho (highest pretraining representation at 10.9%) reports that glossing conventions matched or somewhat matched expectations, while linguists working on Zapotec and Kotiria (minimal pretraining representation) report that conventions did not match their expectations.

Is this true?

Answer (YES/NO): NO